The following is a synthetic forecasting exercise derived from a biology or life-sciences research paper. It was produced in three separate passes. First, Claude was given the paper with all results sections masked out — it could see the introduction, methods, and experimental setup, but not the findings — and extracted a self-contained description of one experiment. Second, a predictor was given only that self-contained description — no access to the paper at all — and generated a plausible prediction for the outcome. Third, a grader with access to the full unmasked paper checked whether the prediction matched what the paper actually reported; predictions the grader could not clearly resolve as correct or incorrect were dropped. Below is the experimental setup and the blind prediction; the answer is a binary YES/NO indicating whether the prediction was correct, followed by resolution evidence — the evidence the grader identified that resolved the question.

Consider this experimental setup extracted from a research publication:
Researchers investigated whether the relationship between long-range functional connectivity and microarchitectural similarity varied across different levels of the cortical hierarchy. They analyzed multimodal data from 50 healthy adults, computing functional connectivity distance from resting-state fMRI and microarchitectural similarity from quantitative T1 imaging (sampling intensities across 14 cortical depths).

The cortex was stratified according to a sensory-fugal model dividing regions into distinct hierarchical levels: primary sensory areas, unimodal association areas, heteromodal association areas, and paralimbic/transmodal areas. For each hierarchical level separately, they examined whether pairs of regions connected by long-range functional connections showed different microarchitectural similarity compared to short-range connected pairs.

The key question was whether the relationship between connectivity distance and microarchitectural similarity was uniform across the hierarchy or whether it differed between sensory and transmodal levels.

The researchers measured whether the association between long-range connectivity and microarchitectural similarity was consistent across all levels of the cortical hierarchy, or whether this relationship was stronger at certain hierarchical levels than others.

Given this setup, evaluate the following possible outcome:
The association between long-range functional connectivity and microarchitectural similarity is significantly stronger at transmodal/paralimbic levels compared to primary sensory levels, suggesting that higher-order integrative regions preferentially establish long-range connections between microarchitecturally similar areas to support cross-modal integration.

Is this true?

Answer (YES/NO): NO